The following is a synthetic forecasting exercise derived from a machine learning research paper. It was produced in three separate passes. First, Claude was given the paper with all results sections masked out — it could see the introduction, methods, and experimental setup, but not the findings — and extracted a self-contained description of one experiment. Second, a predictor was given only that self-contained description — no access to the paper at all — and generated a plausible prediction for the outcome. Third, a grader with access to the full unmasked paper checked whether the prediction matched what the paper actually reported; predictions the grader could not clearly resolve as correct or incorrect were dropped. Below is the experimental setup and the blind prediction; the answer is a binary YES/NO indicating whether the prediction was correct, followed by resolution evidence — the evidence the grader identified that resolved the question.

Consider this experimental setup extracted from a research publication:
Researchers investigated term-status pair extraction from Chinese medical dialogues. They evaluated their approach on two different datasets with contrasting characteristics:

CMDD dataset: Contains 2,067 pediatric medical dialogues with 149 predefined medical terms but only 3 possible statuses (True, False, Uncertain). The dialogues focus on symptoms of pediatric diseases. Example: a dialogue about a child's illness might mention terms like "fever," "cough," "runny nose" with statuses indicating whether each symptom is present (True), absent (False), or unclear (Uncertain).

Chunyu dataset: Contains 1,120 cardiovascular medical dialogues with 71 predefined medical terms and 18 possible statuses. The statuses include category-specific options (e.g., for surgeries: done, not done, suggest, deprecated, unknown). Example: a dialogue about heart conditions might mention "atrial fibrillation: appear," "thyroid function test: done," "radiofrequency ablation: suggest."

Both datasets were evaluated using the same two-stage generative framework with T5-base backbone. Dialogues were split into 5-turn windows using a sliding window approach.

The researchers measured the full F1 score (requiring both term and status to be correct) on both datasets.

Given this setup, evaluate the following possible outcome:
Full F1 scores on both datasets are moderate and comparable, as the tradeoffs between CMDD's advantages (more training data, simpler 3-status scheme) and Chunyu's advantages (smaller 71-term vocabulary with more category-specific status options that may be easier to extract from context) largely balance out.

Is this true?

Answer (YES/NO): NO